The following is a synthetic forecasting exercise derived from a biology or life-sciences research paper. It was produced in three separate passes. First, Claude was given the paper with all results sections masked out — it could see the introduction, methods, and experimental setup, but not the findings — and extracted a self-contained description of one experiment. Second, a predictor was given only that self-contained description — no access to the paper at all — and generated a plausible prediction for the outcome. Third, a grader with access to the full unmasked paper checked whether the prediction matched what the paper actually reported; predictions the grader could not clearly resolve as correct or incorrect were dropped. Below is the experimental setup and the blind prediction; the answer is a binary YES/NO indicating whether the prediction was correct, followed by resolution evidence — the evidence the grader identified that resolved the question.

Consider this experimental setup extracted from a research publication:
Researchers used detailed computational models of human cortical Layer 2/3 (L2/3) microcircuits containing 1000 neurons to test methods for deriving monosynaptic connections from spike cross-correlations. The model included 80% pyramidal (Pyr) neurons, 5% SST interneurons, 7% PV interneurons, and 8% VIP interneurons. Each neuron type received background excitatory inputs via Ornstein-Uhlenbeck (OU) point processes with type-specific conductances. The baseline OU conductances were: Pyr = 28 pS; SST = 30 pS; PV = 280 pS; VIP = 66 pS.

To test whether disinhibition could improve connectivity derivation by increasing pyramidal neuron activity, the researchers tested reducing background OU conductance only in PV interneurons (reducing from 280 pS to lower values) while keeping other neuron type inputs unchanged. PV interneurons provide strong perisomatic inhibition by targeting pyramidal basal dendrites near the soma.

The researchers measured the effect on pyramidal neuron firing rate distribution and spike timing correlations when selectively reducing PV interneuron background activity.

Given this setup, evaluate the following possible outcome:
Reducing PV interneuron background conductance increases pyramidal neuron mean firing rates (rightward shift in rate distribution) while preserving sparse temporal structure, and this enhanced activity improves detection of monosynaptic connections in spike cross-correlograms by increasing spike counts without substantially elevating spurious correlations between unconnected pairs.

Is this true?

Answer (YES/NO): NO